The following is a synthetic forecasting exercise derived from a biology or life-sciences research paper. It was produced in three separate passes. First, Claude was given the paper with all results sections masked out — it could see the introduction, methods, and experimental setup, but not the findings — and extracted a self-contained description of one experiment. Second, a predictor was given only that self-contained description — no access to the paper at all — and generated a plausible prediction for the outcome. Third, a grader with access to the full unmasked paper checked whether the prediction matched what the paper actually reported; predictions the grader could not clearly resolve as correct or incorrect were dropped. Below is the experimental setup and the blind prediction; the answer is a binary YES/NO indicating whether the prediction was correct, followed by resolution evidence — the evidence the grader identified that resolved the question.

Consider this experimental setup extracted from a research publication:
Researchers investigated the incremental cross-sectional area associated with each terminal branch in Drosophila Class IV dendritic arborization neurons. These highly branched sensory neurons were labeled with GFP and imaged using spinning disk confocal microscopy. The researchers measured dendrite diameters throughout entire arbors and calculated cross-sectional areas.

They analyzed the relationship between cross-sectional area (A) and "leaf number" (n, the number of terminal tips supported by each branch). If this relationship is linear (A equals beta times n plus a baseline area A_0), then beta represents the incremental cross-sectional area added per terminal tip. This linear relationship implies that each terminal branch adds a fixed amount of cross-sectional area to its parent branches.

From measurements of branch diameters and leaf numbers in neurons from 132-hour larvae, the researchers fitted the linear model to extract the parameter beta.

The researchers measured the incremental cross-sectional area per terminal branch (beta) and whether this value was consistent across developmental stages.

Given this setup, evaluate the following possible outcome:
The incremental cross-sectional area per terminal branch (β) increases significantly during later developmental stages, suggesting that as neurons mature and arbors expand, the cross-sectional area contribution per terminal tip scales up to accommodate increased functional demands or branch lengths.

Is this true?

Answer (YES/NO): NO